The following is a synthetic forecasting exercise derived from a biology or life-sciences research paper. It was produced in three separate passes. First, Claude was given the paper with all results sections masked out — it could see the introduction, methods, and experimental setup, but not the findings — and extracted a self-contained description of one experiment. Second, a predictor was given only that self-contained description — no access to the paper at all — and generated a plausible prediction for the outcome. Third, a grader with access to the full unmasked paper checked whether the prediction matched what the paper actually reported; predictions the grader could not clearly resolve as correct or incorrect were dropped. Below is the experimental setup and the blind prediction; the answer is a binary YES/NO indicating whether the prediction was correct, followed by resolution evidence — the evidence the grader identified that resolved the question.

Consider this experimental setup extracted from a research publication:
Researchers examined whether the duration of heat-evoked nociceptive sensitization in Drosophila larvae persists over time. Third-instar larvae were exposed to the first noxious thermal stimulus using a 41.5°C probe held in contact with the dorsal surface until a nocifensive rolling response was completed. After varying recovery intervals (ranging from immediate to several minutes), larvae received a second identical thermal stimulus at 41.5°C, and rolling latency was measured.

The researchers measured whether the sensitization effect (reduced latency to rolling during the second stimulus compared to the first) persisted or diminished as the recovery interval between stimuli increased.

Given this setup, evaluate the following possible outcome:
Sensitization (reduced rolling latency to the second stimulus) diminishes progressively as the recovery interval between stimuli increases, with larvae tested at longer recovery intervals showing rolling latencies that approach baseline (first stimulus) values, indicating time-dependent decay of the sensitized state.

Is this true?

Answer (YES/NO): YES